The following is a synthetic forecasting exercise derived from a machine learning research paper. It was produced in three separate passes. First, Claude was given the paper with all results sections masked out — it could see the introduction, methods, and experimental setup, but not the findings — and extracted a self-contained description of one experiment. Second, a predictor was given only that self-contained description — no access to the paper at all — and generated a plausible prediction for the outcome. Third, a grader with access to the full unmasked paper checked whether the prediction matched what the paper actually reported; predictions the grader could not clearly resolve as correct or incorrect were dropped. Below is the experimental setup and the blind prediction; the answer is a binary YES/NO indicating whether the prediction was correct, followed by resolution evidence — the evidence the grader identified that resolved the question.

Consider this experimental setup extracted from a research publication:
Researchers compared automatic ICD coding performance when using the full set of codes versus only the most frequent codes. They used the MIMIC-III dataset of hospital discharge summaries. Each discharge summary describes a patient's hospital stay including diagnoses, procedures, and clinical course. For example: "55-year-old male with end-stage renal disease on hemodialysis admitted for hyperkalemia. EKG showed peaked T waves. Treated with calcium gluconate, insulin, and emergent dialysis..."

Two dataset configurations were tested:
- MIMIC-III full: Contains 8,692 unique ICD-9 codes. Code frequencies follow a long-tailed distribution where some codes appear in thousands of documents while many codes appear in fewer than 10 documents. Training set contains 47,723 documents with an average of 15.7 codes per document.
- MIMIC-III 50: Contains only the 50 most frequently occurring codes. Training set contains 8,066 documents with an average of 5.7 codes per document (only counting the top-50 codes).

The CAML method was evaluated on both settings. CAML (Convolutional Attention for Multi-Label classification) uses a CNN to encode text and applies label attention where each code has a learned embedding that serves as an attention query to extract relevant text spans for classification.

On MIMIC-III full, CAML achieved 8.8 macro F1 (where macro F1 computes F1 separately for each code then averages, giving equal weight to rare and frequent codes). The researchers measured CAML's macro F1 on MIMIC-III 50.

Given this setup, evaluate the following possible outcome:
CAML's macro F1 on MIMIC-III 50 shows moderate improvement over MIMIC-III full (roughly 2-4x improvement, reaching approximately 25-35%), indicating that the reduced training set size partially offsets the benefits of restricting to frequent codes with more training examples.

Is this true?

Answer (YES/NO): NO